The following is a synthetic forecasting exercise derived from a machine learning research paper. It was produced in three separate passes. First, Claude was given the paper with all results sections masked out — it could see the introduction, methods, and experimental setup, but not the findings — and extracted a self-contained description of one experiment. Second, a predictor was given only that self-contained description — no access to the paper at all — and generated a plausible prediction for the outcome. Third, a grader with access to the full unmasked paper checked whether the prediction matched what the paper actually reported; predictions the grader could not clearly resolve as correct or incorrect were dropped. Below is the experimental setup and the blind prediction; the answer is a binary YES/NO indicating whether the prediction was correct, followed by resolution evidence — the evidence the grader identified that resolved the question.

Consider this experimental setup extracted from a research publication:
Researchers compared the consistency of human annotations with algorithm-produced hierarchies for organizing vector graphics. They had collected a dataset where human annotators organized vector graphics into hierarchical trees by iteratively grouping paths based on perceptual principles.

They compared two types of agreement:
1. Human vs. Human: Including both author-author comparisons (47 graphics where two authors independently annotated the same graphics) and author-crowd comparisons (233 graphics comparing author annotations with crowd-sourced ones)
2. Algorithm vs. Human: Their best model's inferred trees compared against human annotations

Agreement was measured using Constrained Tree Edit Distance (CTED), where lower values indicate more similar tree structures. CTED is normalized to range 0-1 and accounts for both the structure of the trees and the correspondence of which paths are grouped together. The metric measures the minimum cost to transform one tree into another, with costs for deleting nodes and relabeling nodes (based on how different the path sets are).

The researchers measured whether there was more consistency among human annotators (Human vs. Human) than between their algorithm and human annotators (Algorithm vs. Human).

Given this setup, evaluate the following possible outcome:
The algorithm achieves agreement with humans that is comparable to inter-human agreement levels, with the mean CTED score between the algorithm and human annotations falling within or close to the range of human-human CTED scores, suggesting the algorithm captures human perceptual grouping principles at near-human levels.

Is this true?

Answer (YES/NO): NO